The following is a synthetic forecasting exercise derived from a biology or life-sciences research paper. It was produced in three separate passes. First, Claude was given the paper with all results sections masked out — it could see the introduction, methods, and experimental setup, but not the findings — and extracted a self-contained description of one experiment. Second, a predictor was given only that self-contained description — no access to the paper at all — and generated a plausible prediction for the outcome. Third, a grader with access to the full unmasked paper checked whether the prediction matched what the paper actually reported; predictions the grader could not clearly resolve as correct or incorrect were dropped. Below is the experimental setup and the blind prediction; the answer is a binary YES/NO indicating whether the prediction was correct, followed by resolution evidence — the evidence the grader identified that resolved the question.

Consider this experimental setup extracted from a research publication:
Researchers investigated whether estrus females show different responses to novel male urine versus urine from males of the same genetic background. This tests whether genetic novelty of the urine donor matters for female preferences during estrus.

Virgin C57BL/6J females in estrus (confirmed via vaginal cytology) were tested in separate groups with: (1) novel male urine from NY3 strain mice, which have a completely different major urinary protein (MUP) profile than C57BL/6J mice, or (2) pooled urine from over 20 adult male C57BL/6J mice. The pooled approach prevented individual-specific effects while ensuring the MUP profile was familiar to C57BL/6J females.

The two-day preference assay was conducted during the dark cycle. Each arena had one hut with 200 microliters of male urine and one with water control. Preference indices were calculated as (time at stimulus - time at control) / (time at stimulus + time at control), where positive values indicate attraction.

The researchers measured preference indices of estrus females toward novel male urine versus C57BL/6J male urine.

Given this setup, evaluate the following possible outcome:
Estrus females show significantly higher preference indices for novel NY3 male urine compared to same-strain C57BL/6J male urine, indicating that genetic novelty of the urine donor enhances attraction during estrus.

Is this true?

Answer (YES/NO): YES